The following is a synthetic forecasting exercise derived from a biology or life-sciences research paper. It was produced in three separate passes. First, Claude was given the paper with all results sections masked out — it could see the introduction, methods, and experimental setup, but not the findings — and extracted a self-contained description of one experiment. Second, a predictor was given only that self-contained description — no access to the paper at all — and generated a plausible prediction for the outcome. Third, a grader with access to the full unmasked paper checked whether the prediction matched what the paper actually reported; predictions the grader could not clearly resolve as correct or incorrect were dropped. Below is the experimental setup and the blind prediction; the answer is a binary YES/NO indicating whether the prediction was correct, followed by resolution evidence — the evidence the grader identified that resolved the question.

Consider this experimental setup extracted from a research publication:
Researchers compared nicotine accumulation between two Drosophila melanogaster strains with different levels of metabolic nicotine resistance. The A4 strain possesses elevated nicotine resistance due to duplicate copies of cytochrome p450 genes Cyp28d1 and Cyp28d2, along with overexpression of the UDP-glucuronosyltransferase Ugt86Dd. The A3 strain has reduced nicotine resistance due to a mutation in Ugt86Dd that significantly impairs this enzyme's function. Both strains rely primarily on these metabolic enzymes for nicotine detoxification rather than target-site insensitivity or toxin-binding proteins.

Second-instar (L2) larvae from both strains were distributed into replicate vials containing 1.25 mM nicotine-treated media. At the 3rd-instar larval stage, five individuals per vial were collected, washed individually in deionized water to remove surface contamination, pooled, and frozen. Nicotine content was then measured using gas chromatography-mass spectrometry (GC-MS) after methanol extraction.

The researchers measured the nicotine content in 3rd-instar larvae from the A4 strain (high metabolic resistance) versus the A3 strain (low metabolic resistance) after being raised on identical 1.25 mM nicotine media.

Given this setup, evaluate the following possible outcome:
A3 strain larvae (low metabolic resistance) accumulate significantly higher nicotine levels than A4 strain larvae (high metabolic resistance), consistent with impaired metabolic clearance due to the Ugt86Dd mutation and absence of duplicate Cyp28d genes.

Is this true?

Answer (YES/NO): NO